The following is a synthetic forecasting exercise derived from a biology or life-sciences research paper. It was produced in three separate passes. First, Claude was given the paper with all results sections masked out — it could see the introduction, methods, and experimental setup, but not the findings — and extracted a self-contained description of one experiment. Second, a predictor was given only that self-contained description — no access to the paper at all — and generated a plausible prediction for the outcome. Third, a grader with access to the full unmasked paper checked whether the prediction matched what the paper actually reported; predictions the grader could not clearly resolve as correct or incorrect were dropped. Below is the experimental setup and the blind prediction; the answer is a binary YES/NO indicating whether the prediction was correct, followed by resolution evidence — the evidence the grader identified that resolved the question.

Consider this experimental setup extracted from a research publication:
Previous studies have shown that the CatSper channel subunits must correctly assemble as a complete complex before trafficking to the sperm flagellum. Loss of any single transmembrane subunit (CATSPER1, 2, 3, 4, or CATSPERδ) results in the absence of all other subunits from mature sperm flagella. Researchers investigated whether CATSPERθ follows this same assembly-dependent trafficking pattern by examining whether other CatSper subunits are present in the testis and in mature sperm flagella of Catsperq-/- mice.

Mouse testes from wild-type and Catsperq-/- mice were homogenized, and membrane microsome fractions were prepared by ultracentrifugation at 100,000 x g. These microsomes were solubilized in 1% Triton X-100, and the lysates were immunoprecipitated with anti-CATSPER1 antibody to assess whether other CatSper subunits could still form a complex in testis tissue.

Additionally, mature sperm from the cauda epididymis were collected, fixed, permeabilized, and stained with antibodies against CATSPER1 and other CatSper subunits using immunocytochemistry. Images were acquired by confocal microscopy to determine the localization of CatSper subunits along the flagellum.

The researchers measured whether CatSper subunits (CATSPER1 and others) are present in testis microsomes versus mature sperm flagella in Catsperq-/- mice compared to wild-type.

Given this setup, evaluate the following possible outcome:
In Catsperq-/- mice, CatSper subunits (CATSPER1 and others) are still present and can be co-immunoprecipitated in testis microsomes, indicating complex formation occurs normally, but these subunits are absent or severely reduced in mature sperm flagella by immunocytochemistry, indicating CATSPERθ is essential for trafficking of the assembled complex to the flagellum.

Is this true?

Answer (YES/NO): NO